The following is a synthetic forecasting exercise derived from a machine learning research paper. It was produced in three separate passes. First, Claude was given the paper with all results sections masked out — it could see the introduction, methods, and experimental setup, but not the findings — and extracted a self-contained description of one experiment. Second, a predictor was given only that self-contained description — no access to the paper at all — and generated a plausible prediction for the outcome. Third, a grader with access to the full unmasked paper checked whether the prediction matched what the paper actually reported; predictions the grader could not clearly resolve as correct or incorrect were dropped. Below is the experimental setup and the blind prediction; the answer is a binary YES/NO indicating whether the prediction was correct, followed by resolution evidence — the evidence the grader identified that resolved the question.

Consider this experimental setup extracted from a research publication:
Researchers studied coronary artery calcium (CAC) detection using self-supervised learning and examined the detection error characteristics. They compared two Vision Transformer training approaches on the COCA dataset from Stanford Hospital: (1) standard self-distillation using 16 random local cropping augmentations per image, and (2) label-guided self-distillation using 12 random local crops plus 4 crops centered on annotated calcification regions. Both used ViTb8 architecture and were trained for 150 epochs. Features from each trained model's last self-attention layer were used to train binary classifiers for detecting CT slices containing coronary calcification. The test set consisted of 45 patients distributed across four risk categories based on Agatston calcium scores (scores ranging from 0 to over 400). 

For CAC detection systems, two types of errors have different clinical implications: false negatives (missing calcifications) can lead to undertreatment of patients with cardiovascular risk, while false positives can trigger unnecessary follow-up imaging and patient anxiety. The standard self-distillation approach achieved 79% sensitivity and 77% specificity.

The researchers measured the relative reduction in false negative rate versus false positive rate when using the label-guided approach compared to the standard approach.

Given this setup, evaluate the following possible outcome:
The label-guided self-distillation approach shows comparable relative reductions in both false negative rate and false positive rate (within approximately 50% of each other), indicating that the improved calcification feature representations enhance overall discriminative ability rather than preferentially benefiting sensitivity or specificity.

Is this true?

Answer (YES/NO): YES